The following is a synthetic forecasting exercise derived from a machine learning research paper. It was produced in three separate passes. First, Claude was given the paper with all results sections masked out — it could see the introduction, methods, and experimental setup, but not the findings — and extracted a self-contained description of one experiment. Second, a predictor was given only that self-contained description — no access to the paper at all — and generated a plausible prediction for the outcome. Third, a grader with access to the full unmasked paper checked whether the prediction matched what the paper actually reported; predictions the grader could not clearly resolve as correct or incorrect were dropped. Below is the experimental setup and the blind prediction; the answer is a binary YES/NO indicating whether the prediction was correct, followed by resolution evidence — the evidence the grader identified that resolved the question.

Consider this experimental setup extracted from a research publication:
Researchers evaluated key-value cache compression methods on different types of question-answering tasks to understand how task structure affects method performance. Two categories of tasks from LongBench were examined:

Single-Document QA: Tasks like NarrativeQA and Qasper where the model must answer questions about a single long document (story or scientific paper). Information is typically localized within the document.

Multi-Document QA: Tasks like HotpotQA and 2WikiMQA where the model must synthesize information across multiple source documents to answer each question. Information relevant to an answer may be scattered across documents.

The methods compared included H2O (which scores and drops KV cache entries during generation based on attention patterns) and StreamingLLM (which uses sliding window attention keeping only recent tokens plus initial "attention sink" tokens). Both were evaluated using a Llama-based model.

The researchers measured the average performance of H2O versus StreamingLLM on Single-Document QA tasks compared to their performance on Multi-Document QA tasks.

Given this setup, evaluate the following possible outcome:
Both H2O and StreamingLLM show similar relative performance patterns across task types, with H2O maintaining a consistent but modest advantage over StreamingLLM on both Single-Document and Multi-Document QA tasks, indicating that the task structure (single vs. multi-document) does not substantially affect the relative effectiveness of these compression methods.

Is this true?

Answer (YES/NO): NO